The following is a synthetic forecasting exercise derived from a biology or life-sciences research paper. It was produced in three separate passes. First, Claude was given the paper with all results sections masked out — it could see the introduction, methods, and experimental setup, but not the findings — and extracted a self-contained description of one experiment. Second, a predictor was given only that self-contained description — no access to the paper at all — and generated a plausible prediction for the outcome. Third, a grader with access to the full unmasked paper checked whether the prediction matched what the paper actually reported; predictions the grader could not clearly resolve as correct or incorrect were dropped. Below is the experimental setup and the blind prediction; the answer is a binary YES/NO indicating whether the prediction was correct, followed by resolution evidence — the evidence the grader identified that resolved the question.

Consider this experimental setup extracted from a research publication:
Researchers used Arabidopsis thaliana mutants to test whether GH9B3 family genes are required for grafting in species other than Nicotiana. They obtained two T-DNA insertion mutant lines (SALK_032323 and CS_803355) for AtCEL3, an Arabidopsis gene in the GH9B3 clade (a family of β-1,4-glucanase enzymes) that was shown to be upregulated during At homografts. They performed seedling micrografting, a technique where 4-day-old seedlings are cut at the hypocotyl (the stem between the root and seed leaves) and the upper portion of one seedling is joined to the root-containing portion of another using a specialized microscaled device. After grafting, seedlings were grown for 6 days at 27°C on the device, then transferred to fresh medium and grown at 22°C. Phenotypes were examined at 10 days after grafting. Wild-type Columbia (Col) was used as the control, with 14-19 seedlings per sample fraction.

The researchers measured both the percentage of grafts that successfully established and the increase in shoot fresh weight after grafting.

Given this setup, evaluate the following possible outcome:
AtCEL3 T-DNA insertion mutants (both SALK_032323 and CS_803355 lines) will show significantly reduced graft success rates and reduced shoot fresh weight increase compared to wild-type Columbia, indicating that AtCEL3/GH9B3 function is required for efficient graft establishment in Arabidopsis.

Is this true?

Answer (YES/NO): NO